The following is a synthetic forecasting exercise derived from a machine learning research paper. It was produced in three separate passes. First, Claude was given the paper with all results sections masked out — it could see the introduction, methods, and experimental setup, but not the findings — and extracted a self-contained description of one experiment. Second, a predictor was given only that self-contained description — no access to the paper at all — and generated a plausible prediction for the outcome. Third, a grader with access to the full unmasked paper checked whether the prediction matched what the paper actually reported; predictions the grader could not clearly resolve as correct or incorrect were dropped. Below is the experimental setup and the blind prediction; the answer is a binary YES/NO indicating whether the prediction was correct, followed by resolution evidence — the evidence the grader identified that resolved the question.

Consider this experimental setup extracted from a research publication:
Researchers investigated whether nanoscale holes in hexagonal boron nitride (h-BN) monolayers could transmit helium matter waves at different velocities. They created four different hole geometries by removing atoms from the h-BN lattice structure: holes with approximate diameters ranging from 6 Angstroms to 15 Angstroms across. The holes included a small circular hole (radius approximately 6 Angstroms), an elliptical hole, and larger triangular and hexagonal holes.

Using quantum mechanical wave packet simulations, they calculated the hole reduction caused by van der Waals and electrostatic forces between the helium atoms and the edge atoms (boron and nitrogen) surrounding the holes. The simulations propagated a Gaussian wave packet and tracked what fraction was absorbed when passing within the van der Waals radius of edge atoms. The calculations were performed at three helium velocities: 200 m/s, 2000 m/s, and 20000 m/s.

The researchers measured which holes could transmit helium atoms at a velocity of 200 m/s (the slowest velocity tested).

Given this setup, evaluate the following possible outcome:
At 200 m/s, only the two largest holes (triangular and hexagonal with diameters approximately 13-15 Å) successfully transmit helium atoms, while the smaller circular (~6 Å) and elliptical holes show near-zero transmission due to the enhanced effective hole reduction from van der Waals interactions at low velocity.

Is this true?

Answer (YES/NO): NO